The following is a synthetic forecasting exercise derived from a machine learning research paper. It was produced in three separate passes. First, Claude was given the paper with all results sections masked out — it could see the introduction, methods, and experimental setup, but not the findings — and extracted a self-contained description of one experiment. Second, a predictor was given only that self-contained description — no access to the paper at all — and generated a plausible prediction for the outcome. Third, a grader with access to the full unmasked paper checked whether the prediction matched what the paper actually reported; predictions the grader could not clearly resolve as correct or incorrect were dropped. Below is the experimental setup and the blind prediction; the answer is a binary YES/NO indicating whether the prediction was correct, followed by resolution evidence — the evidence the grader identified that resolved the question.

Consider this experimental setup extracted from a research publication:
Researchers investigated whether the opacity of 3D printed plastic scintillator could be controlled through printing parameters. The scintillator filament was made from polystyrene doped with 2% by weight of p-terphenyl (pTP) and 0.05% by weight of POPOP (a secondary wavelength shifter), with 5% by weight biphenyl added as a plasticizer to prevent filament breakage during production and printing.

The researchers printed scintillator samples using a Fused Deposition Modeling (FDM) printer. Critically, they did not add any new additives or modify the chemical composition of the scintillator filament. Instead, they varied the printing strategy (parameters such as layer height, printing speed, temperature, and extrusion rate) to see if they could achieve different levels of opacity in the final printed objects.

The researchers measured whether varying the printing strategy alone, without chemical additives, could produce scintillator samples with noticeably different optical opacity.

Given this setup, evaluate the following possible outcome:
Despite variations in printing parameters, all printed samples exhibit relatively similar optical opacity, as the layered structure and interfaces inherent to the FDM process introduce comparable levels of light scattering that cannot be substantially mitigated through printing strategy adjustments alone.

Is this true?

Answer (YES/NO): NO